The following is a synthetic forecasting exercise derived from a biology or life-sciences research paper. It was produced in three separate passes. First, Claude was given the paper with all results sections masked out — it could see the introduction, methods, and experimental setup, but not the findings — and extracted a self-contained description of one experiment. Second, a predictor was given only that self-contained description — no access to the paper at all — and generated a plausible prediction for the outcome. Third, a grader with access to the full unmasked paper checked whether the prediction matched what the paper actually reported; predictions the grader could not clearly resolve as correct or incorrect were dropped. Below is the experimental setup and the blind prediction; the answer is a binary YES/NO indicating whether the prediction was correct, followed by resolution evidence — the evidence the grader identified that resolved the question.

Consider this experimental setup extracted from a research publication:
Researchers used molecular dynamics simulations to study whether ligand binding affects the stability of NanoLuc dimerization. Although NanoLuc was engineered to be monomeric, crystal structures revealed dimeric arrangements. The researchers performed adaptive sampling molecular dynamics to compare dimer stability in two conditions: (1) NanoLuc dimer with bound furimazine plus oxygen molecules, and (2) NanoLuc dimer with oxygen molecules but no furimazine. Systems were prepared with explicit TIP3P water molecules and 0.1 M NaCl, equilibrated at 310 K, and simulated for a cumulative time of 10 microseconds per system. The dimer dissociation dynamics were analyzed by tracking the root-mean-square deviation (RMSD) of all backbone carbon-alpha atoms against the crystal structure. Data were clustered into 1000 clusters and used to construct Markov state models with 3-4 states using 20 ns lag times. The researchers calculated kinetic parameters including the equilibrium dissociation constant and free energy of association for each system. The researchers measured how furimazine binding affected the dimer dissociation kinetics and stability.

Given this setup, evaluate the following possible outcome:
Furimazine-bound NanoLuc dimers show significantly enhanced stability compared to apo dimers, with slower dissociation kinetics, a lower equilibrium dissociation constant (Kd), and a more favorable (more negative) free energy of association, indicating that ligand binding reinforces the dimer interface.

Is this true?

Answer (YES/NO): YES